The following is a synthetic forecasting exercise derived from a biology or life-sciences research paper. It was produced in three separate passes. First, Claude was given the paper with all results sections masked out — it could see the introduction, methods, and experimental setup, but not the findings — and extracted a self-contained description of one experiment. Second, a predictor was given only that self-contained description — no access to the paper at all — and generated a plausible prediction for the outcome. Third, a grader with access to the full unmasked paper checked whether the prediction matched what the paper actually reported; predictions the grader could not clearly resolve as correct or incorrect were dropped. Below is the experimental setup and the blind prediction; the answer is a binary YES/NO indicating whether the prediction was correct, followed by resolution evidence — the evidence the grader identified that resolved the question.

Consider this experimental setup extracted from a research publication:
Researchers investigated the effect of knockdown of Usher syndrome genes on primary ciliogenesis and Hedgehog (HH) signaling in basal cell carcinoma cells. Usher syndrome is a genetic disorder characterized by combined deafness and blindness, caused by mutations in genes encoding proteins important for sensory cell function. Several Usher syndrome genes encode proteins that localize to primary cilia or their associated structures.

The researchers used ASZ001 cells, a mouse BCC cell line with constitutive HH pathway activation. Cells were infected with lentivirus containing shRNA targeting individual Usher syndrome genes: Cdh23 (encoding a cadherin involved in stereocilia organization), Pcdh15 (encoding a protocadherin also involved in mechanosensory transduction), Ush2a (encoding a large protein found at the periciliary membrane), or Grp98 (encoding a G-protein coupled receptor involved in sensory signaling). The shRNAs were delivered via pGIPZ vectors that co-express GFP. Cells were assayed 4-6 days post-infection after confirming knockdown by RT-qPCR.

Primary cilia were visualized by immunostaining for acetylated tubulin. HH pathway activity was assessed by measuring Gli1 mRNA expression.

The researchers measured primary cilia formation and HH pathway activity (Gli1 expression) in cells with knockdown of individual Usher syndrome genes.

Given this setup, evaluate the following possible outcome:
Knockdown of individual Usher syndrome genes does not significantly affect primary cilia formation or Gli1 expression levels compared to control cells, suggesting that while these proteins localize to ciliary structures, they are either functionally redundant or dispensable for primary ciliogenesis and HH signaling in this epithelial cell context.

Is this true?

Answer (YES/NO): NO